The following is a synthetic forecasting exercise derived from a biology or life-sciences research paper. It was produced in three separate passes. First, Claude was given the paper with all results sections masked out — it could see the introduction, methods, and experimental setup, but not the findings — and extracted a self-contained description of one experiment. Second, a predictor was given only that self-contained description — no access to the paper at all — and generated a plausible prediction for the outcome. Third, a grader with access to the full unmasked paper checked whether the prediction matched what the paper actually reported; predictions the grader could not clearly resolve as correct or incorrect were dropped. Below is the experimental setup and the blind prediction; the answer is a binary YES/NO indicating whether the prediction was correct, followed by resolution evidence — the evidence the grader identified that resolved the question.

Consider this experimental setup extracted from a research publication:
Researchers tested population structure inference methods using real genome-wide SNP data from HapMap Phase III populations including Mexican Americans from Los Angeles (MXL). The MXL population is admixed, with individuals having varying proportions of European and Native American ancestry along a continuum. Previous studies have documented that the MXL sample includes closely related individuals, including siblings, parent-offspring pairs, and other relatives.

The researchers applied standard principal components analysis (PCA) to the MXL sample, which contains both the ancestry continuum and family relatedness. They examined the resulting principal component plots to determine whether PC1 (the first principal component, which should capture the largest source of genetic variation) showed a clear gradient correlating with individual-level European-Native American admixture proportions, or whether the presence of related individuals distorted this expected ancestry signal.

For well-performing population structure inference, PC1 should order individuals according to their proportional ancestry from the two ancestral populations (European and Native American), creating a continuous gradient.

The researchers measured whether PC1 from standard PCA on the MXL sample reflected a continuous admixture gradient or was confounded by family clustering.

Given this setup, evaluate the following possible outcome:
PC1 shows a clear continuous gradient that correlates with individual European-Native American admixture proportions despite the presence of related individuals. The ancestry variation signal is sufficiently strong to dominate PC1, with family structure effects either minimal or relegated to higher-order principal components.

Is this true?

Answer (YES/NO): NO